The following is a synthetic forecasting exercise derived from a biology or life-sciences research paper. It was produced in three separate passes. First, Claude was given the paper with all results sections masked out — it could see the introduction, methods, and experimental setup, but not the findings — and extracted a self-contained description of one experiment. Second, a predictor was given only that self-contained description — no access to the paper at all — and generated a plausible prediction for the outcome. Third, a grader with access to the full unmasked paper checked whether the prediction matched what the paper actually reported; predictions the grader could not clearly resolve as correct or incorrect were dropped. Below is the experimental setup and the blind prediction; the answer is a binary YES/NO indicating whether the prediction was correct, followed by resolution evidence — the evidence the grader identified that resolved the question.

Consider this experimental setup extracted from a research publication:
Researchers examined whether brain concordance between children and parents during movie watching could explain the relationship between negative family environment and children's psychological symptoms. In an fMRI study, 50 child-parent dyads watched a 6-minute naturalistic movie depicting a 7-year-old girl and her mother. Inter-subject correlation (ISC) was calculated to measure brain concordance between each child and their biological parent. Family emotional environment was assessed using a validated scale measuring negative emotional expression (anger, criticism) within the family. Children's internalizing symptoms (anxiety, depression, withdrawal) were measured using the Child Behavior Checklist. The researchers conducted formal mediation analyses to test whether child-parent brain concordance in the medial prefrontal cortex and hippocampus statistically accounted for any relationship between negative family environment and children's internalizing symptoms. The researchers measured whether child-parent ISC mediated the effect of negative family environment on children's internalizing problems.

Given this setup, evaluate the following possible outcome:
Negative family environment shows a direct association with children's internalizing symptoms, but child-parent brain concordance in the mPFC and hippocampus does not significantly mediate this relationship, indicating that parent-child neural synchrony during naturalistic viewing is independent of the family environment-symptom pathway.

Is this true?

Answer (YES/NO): NO